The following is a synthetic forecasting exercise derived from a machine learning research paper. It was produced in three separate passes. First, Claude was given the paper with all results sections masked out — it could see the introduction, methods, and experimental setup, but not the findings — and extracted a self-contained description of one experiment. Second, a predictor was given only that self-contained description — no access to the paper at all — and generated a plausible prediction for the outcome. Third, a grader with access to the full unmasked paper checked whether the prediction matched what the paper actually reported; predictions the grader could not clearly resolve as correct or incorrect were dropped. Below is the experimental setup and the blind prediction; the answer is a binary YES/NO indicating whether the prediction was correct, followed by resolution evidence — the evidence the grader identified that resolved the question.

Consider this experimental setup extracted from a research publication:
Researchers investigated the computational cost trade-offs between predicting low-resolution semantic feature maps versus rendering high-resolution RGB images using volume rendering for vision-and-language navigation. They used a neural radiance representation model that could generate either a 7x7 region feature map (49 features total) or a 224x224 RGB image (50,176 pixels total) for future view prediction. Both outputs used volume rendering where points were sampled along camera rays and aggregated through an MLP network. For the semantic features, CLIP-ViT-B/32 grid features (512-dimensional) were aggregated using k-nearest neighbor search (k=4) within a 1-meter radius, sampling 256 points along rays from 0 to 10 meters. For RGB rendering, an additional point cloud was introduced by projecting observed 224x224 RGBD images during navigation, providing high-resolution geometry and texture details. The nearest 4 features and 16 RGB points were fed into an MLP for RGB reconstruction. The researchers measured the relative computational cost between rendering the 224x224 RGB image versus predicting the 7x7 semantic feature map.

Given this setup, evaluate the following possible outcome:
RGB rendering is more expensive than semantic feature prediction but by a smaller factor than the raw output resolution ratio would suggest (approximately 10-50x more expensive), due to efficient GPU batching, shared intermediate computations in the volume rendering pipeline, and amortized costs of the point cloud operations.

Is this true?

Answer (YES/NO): NO